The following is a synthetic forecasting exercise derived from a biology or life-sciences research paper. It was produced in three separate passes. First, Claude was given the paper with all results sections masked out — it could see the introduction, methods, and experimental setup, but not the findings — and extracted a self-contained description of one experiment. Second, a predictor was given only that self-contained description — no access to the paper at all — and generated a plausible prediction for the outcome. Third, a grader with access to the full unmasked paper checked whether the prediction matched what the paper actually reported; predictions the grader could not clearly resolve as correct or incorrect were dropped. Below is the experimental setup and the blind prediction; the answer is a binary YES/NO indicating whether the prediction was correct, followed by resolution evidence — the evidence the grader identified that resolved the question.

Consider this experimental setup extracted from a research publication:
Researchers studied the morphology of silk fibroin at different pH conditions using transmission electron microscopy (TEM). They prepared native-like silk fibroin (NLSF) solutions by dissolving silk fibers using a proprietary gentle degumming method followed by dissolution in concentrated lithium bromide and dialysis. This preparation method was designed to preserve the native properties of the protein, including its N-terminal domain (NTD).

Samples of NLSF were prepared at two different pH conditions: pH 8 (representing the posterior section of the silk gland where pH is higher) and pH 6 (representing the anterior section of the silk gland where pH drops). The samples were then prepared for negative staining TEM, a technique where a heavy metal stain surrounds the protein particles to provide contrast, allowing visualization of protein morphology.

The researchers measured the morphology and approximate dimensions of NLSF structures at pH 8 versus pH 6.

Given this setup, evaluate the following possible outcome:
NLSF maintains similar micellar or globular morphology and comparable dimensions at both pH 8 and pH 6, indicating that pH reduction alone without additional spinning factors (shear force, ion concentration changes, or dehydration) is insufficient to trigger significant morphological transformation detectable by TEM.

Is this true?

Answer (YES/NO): NO